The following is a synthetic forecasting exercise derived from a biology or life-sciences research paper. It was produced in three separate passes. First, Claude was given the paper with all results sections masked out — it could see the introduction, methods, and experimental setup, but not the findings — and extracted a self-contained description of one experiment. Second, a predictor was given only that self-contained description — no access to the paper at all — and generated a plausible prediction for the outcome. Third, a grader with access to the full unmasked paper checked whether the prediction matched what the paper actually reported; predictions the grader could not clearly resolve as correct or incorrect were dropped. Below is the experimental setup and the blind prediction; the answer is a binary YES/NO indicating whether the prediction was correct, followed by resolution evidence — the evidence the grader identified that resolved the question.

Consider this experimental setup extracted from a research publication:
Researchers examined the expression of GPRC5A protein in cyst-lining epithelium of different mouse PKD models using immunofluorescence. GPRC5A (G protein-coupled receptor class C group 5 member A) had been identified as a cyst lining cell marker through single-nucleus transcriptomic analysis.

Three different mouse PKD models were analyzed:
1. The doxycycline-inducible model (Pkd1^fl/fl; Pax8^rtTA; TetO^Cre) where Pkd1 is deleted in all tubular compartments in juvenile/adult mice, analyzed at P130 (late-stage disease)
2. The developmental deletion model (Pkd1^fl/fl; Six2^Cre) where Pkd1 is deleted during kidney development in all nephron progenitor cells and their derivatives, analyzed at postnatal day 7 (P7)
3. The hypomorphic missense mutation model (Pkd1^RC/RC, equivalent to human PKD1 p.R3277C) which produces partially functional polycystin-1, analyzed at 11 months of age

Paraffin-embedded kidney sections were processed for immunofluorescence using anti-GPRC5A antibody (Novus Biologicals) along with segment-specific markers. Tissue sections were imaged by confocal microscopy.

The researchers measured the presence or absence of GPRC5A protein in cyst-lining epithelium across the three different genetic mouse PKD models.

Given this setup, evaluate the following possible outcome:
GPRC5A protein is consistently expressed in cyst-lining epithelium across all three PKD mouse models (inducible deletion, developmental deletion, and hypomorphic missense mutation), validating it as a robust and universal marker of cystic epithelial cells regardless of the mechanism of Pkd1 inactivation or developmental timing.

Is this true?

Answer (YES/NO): YES